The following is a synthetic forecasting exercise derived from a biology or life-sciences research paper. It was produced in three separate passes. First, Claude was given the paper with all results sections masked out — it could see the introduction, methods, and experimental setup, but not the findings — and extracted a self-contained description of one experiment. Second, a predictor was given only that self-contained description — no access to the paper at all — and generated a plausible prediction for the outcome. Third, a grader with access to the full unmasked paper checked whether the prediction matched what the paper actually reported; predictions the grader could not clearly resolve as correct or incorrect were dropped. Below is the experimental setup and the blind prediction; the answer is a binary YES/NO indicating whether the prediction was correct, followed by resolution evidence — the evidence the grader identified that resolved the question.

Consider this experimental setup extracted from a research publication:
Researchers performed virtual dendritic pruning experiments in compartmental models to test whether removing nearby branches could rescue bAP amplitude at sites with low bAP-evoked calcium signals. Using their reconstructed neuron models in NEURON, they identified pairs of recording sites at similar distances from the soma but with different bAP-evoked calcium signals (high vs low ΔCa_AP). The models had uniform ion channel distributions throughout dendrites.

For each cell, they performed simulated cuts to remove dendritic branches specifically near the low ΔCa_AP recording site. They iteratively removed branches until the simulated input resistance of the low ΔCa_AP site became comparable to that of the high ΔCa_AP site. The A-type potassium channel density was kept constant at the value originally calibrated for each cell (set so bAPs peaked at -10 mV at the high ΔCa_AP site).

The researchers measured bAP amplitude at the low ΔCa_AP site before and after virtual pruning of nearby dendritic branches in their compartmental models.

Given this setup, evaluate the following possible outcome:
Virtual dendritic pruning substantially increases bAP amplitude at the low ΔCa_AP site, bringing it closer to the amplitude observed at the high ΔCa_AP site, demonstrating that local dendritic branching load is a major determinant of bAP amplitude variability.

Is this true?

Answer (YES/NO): YES